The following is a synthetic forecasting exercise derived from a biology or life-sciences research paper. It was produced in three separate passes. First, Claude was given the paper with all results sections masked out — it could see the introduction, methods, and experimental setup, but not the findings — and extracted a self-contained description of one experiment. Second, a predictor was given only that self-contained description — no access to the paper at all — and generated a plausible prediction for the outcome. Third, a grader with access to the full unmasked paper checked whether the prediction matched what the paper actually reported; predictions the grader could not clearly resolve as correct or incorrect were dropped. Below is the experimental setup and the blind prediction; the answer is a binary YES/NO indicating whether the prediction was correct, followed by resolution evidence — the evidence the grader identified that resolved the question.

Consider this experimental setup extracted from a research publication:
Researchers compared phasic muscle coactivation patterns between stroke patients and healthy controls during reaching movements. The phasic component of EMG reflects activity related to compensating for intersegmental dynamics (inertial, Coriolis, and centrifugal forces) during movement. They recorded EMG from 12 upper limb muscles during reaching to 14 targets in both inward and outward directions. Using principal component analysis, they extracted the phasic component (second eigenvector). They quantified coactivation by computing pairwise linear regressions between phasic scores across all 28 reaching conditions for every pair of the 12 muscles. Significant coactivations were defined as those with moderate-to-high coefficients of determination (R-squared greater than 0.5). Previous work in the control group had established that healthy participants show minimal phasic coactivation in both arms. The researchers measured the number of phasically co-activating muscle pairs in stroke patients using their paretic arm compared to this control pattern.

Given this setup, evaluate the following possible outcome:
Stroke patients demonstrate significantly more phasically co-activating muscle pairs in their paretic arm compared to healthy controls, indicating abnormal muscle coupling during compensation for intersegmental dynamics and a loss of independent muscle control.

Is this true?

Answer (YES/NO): NO